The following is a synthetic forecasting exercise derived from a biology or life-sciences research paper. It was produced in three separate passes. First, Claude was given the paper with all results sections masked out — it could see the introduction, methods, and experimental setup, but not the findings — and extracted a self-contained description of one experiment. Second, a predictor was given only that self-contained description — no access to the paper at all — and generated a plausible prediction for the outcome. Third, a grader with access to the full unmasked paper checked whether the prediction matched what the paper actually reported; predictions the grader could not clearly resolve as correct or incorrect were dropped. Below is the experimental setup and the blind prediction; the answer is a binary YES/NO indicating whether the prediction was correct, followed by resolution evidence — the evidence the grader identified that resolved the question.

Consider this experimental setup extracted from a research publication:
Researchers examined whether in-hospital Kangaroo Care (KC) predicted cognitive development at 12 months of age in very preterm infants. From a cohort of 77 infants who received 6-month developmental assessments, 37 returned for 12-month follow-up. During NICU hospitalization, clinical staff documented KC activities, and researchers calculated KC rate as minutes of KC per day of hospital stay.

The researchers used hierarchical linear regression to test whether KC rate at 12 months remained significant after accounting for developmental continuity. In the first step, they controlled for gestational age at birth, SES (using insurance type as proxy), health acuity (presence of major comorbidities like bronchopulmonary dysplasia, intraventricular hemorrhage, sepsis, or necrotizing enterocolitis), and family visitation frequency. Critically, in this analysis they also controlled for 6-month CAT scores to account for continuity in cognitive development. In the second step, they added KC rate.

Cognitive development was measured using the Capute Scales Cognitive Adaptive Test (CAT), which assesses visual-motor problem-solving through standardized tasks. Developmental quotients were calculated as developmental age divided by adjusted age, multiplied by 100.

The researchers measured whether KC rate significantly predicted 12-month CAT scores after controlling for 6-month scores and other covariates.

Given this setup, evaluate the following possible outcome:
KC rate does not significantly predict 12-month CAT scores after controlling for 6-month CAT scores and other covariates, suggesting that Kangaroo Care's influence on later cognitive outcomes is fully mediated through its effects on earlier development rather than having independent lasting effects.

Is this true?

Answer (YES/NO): NO